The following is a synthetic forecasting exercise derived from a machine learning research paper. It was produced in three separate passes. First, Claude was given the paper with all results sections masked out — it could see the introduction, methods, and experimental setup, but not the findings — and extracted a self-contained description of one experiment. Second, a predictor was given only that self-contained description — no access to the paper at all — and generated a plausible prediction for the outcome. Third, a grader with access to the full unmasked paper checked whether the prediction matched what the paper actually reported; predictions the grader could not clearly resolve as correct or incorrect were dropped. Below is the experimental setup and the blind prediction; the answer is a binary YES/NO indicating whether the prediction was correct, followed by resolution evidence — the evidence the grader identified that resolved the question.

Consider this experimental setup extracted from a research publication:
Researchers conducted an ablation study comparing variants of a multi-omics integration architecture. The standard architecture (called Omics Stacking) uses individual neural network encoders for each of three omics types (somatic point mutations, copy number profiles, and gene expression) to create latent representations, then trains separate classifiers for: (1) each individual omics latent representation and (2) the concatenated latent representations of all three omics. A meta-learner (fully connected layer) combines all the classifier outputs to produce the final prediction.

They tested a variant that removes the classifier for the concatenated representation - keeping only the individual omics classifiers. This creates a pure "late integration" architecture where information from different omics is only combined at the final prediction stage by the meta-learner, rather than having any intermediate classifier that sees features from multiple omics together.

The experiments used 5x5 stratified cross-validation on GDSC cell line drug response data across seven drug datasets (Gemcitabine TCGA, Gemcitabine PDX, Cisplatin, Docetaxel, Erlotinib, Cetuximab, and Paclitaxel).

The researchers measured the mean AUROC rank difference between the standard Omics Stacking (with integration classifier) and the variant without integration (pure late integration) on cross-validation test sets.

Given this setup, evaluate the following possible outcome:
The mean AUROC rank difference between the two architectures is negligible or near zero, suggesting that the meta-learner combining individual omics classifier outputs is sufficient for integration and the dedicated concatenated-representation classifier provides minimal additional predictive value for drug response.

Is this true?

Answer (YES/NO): NO